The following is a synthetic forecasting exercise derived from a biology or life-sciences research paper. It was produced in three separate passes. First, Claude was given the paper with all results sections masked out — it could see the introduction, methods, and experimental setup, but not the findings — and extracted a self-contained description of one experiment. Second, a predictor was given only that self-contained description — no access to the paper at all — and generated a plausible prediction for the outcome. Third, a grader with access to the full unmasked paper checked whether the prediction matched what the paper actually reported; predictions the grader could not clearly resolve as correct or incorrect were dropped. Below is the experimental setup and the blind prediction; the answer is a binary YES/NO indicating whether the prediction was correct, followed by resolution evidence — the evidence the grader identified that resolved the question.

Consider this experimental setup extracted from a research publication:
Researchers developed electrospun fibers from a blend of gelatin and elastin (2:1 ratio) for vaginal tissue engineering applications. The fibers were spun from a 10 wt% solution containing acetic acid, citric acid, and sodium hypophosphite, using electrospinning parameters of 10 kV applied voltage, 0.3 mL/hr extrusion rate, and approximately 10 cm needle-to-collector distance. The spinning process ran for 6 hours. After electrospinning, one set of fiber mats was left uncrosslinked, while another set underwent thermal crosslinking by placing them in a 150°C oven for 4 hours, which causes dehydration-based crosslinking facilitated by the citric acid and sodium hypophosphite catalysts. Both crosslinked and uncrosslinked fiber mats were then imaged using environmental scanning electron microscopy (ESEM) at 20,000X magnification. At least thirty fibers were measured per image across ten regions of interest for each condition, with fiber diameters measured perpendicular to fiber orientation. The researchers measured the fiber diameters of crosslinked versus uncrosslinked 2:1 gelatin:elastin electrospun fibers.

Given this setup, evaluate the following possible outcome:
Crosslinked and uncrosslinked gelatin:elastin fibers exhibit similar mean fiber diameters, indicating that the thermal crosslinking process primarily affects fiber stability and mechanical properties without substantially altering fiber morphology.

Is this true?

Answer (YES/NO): NO